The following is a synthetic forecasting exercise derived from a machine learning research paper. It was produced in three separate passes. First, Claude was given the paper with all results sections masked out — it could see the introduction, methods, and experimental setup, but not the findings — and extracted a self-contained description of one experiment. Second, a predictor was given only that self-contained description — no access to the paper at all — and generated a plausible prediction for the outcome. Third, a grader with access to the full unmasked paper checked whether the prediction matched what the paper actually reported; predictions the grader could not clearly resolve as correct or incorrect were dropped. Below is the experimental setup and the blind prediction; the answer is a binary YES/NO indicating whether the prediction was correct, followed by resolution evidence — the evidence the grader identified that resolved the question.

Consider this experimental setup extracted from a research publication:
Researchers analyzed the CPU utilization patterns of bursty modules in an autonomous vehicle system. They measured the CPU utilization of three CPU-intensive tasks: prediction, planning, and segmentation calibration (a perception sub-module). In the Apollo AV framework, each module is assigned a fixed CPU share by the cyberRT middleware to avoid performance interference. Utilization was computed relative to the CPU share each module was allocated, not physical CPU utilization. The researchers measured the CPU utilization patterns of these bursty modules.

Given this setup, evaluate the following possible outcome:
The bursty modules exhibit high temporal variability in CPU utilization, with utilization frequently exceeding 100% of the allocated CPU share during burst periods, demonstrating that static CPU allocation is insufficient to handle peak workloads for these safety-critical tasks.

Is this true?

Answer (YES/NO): NO